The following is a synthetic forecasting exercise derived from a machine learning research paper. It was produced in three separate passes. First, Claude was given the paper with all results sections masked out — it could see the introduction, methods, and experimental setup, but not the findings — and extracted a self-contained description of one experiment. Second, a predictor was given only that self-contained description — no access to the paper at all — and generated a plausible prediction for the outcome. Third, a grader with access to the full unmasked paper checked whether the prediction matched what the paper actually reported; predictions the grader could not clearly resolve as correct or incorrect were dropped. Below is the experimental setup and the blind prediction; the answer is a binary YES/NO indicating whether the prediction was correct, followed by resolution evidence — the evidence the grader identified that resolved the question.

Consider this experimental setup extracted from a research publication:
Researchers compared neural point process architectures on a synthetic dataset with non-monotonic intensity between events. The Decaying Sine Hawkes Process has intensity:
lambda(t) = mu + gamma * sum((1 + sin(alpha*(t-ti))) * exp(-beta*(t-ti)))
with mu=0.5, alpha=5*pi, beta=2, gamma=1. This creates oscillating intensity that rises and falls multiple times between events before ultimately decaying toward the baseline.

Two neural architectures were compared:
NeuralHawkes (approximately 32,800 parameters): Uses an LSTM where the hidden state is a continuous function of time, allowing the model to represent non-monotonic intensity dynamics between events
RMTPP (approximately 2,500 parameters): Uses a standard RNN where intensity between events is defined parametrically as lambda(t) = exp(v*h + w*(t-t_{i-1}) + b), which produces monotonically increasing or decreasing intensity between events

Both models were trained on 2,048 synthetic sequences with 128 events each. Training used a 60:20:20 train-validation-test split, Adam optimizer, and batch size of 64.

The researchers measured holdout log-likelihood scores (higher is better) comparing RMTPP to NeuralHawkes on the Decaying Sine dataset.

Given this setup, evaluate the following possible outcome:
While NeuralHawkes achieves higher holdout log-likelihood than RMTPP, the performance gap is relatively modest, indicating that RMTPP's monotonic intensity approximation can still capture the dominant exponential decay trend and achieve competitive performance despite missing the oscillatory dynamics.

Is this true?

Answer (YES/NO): YES